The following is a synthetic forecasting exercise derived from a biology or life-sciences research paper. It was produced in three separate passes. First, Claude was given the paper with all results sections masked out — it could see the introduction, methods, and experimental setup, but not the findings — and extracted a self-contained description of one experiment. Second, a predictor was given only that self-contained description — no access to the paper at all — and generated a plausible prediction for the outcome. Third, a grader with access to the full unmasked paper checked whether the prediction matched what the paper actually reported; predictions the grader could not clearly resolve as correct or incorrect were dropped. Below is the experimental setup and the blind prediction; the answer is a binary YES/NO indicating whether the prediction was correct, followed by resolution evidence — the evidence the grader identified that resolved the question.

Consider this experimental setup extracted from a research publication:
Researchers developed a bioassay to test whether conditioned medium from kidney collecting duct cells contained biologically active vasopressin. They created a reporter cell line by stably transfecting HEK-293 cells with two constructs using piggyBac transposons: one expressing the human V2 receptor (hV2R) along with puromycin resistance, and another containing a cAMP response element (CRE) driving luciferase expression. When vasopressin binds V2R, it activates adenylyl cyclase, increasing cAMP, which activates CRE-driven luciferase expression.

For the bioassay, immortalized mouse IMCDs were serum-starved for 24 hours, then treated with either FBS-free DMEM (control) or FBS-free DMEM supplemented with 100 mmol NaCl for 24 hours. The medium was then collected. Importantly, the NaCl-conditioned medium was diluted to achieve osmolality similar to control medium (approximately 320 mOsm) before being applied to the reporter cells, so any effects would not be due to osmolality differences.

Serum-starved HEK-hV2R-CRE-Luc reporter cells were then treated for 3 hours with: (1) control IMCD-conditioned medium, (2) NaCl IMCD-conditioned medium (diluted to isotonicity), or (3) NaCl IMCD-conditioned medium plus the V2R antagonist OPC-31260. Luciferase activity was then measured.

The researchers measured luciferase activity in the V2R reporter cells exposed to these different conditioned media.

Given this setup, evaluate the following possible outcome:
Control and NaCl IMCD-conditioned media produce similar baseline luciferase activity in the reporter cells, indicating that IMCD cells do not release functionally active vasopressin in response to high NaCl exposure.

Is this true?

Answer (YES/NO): NO